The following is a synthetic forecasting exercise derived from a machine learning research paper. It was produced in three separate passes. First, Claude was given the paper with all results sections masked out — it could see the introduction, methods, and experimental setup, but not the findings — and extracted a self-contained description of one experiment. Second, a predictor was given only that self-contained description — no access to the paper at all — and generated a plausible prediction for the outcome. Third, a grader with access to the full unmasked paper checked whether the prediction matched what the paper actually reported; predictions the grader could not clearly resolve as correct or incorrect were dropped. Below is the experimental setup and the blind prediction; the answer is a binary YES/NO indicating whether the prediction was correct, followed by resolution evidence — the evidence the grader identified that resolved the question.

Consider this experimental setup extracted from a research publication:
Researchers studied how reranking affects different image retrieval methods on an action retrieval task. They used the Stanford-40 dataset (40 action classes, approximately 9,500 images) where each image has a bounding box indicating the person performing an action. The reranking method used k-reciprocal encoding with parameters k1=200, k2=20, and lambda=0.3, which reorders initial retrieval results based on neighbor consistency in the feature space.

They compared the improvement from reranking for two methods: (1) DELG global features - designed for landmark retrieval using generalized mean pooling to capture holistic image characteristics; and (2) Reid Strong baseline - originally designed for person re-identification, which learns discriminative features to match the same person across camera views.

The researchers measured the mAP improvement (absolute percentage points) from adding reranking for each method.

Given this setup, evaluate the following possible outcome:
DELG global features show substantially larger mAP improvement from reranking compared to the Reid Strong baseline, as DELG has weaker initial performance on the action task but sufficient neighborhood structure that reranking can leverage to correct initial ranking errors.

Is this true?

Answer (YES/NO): YES